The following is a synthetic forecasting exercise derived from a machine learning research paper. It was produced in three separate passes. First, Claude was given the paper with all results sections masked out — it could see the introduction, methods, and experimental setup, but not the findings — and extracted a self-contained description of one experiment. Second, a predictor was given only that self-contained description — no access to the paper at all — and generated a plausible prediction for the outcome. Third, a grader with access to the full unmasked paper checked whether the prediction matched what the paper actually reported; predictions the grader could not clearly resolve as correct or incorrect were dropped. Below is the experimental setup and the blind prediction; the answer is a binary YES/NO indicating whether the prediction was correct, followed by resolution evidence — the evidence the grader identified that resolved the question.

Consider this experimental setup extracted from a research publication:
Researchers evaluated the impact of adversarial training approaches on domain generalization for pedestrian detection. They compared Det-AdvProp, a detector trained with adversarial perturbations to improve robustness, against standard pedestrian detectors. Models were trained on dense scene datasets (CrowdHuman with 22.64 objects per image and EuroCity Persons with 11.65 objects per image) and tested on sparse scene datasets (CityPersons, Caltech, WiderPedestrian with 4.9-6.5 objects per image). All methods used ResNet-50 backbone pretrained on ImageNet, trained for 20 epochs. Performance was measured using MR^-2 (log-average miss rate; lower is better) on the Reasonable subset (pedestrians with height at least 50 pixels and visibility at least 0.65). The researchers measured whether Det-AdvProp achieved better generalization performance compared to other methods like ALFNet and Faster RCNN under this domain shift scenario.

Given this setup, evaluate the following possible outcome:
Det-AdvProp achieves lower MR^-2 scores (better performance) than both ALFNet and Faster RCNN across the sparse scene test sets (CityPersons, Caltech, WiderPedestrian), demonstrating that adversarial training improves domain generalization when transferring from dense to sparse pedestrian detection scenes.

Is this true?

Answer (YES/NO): NO